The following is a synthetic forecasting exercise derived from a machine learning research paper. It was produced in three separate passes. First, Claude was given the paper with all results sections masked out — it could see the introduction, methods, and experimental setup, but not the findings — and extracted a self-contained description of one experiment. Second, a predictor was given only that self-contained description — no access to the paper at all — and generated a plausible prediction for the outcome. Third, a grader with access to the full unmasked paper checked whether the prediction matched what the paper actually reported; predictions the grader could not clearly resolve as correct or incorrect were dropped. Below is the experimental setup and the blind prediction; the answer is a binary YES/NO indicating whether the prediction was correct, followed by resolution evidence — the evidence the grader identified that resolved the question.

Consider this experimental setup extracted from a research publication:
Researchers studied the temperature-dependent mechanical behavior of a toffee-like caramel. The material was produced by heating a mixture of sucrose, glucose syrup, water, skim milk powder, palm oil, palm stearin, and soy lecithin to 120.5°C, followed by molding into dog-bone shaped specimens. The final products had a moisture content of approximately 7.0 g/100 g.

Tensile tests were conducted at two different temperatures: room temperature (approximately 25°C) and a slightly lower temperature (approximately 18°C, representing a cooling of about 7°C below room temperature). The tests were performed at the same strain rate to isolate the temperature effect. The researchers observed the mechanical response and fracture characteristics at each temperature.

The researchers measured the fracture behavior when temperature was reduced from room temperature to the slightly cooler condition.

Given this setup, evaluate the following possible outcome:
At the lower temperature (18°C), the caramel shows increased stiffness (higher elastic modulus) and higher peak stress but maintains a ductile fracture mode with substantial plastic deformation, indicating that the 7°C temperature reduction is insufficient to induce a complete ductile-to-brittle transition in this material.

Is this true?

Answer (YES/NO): NO